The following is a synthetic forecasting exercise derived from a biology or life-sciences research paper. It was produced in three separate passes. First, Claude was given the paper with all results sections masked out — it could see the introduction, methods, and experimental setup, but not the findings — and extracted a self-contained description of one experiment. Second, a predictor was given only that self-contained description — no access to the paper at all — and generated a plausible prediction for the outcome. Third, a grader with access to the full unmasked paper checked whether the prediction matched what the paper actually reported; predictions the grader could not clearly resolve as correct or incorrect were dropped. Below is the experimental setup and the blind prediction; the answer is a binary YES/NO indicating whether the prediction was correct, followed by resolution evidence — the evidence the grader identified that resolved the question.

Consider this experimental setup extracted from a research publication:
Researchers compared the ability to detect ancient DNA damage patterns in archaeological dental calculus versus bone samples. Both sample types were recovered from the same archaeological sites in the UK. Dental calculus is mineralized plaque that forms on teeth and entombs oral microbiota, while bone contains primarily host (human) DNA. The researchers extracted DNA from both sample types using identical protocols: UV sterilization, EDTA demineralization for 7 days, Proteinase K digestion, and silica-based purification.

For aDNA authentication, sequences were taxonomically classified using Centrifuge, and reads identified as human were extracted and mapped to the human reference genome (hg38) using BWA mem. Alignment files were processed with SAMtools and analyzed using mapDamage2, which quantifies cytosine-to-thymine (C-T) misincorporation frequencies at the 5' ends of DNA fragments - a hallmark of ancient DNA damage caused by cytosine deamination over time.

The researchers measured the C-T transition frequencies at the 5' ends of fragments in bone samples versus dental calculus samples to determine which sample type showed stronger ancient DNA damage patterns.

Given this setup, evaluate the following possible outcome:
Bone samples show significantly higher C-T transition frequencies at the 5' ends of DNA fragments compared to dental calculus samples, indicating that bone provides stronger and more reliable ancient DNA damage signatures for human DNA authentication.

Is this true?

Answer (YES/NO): YES